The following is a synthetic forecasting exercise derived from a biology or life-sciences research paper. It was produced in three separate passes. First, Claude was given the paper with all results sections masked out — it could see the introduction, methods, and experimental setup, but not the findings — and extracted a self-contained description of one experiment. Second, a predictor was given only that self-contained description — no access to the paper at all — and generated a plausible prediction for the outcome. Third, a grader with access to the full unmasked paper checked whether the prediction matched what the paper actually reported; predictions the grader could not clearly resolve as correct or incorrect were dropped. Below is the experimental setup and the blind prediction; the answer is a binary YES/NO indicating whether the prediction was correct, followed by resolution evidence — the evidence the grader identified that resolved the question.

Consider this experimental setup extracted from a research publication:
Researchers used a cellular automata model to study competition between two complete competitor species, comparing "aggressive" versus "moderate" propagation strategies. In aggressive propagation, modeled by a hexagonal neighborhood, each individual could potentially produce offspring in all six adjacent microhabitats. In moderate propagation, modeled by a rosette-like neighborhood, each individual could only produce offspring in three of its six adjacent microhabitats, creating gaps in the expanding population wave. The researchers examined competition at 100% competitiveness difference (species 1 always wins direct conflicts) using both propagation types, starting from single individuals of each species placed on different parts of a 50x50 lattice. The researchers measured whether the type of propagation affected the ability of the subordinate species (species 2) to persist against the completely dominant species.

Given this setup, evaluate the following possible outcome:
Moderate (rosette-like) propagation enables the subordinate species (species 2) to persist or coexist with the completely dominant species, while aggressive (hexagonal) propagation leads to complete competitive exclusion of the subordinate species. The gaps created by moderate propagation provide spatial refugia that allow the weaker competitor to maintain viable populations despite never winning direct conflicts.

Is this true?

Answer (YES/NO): YES